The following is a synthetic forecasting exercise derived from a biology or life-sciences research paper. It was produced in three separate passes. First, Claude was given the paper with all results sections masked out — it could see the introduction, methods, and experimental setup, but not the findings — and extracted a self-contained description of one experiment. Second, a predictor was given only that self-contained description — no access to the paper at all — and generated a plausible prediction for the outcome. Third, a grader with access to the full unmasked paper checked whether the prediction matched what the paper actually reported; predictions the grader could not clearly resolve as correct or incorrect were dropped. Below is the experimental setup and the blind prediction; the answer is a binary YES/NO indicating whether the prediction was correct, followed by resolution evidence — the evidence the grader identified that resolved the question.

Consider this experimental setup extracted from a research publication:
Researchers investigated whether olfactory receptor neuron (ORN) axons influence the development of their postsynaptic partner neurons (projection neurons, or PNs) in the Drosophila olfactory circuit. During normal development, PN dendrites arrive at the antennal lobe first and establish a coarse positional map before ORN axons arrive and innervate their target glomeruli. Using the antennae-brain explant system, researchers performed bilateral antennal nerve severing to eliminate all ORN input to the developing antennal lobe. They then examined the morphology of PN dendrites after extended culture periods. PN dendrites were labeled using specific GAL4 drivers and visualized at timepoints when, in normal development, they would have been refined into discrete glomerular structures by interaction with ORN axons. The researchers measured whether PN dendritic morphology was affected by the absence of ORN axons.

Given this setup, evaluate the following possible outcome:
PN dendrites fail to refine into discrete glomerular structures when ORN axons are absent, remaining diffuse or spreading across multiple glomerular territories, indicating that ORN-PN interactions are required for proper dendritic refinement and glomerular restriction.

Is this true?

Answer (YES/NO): YES